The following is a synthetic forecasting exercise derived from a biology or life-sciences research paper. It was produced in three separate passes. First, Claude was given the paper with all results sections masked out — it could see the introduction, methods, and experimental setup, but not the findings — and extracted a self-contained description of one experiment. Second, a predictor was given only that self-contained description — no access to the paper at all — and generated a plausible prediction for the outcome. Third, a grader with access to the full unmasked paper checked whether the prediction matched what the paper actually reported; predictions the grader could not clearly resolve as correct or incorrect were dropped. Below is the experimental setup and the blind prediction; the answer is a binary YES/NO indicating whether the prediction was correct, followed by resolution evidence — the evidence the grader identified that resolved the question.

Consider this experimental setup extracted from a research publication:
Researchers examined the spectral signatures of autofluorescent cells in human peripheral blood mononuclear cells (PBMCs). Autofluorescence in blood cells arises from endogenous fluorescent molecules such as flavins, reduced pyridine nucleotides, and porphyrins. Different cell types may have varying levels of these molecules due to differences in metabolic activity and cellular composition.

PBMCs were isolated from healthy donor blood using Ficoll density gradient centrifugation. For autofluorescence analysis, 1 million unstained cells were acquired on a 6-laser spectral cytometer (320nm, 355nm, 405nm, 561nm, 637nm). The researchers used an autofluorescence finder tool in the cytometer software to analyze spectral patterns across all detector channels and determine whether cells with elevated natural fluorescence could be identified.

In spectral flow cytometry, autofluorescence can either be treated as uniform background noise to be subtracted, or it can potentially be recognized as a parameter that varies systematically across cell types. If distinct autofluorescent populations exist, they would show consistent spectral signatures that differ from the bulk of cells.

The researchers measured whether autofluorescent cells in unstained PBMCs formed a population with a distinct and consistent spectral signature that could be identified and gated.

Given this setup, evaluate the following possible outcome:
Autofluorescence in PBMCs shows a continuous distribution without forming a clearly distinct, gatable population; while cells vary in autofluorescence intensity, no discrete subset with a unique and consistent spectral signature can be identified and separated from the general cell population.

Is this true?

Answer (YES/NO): NO